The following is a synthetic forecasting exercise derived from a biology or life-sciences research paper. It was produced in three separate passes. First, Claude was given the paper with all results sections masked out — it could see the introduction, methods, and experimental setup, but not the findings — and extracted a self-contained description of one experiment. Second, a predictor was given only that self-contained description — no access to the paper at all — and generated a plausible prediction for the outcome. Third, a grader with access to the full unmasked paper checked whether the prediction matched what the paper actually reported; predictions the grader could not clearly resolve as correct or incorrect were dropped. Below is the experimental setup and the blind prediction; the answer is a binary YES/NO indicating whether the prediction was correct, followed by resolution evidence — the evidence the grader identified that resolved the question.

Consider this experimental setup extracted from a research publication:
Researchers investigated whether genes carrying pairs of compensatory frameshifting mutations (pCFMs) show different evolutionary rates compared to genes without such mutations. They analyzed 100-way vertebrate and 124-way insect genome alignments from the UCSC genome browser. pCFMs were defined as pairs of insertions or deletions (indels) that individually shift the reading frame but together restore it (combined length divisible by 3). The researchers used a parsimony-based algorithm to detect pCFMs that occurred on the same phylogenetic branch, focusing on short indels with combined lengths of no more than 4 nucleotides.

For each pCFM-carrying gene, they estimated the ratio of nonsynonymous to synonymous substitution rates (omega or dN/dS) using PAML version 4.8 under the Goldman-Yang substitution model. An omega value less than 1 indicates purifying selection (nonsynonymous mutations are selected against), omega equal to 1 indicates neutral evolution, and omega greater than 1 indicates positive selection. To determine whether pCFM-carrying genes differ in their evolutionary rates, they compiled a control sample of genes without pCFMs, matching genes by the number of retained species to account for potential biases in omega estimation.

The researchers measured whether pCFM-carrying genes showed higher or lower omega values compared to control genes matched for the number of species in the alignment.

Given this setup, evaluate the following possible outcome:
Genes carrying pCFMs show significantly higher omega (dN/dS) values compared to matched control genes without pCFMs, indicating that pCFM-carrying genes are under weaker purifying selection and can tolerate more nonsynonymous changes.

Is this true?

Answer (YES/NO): YES